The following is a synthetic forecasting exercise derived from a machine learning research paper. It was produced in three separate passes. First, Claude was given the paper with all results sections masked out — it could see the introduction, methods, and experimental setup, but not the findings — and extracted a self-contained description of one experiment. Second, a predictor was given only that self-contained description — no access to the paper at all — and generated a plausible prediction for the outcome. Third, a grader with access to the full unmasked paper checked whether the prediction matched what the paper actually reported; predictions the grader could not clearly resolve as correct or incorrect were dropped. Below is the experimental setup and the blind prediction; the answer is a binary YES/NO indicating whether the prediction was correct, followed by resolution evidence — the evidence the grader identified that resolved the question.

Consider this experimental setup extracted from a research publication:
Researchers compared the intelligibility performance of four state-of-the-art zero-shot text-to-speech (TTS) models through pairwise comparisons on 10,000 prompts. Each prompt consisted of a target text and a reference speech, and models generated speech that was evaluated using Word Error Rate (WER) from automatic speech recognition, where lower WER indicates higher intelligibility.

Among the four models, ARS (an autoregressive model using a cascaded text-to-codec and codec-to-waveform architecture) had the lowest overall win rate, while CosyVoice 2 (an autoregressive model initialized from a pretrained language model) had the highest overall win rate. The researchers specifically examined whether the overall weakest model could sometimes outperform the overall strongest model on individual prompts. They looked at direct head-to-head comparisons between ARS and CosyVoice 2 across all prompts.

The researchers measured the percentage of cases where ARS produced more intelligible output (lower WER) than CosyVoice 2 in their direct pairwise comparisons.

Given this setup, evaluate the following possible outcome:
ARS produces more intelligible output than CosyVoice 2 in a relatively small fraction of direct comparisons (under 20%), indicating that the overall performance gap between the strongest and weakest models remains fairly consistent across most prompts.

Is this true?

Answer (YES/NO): YES